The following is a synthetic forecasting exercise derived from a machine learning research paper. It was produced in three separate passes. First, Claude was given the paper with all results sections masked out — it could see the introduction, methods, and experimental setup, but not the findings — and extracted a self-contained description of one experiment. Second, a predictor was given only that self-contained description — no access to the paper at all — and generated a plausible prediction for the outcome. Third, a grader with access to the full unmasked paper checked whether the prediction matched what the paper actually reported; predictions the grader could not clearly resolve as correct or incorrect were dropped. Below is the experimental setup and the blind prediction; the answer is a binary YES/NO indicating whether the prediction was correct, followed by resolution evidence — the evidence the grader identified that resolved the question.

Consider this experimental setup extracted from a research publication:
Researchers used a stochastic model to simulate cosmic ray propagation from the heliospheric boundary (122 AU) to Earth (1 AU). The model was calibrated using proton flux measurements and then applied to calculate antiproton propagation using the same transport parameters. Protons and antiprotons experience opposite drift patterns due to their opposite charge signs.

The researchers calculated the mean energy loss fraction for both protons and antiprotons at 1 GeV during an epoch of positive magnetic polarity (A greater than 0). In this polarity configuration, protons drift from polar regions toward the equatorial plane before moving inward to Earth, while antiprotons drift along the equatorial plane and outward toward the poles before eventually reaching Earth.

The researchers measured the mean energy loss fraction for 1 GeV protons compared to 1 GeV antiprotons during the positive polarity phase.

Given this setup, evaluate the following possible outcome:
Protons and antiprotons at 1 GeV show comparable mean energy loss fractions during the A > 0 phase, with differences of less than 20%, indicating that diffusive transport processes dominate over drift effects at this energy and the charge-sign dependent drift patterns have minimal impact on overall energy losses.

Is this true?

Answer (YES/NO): YES